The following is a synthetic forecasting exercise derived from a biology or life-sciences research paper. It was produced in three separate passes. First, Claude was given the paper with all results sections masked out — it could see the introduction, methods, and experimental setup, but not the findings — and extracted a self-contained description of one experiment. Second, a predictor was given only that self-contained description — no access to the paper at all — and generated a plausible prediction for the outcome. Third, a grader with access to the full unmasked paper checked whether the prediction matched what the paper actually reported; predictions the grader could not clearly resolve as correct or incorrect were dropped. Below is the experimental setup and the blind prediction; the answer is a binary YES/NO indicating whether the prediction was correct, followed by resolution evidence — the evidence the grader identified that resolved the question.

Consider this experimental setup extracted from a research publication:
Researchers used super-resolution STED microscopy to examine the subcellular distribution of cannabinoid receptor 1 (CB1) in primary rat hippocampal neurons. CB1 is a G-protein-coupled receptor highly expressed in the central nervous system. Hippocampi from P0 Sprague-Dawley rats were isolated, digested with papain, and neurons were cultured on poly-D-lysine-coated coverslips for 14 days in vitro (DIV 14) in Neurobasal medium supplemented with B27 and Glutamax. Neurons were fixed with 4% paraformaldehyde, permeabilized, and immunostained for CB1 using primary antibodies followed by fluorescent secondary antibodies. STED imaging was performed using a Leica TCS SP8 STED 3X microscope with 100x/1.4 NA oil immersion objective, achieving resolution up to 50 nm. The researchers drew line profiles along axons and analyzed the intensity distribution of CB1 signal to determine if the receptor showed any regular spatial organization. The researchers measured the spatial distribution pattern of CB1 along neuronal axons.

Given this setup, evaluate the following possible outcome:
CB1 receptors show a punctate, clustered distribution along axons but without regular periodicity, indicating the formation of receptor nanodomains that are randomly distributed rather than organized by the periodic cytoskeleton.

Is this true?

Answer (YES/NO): NO